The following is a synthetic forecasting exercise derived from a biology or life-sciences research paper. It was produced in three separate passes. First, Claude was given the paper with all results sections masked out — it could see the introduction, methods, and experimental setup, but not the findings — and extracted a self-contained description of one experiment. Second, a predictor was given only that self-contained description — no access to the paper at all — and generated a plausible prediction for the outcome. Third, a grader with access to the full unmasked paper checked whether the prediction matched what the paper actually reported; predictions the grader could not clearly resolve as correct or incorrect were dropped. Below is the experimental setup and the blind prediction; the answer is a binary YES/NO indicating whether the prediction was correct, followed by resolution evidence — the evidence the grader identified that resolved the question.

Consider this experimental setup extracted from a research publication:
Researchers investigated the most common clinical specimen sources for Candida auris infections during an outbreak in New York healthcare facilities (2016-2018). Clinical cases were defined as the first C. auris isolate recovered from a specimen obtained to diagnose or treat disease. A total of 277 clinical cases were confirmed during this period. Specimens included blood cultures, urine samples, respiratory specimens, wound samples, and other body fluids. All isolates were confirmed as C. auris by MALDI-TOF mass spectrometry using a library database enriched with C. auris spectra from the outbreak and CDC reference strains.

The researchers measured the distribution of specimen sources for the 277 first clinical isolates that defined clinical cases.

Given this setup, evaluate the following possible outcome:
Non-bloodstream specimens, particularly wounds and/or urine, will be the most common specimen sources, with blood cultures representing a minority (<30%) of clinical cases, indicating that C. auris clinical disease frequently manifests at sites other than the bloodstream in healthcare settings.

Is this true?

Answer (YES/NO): NO